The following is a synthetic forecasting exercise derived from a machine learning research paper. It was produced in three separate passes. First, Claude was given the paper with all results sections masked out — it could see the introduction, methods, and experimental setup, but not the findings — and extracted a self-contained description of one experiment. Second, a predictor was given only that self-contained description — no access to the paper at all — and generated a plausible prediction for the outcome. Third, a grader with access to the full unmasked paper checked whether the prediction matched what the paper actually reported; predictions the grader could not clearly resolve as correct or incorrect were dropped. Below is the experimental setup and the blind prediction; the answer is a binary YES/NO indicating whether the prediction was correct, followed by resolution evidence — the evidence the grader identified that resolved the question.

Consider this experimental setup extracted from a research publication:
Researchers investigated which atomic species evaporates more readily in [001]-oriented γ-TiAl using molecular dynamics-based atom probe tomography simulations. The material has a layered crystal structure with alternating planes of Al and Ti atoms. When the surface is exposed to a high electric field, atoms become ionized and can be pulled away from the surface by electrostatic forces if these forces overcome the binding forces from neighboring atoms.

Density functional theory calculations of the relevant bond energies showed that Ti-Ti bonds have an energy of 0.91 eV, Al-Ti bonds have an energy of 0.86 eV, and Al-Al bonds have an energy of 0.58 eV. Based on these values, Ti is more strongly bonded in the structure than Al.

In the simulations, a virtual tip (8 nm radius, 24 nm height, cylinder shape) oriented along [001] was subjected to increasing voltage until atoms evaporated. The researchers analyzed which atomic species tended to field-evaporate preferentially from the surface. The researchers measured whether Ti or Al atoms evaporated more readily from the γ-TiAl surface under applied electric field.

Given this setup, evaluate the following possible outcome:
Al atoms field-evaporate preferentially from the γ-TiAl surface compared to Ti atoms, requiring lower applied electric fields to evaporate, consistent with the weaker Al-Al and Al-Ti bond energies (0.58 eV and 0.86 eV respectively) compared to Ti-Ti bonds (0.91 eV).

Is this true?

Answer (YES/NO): NO